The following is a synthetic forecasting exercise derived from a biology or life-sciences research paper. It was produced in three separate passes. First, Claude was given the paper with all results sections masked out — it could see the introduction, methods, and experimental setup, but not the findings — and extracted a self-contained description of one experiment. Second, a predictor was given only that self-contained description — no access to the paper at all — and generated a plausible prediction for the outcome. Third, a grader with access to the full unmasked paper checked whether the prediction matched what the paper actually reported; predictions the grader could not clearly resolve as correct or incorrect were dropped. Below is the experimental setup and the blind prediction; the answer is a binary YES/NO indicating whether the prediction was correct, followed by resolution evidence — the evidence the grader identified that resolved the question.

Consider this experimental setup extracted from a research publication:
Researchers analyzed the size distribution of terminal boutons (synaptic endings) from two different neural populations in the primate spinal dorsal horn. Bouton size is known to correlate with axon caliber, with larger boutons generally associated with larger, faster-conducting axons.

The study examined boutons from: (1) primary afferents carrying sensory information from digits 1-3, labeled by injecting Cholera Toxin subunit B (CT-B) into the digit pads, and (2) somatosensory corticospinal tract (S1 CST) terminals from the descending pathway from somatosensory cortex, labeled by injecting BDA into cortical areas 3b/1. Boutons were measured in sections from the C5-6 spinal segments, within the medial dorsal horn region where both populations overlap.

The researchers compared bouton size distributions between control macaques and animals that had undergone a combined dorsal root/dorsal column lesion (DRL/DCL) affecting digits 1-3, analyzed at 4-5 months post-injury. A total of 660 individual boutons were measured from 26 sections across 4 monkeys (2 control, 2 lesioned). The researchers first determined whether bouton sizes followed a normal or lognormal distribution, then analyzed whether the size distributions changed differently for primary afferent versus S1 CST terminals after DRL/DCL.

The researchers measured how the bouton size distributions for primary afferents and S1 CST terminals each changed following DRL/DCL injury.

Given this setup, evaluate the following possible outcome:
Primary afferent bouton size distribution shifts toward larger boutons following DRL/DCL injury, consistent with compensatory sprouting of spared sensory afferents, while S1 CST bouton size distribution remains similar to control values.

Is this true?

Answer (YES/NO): NO